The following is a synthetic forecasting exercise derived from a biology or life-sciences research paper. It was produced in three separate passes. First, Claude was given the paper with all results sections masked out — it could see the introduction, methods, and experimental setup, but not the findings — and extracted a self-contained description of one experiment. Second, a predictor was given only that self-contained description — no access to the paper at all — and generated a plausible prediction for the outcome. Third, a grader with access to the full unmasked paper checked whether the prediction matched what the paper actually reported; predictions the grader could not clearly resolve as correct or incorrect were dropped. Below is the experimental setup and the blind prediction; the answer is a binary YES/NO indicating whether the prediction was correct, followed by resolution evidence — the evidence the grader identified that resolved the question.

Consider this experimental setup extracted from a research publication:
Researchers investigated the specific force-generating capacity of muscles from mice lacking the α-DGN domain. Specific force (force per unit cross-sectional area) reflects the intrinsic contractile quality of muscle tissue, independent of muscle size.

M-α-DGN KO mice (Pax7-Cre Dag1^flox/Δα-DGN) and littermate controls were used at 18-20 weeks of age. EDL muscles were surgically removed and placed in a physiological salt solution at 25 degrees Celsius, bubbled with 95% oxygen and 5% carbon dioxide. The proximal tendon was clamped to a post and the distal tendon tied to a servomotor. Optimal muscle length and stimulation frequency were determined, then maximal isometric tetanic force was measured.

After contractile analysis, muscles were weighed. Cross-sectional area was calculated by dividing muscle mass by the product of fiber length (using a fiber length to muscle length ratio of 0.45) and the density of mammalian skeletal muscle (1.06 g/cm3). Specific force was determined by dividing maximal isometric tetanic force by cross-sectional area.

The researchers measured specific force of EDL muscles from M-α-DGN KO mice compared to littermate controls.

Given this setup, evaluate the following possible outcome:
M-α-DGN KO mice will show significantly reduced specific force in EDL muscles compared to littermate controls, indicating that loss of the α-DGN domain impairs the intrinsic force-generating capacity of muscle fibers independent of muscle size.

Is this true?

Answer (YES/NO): NO